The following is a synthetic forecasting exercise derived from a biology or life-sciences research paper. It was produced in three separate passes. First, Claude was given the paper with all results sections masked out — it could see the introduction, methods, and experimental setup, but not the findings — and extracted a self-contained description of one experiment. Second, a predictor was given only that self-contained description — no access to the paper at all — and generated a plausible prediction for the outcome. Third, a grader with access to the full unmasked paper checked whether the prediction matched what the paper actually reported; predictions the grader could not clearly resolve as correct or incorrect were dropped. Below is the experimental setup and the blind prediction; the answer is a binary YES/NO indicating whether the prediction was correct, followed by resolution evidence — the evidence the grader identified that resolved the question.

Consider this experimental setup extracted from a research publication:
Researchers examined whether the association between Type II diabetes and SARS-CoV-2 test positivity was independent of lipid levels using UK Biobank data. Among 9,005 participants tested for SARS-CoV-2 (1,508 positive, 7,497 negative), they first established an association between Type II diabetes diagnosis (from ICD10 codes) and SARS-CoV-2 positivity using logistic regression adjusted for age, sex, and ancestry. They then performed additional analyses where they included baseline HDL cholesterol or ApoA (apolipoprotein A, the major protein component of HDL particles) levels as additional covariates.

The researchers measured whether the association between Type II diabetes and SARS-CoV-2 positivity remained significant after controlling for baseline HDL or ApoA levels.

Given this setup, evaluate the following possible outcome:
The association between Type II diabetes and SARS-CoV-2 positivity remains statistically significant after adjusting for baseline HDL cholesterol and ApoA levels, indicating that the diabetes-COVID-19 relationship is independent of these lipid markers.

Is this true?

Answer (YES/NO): NO